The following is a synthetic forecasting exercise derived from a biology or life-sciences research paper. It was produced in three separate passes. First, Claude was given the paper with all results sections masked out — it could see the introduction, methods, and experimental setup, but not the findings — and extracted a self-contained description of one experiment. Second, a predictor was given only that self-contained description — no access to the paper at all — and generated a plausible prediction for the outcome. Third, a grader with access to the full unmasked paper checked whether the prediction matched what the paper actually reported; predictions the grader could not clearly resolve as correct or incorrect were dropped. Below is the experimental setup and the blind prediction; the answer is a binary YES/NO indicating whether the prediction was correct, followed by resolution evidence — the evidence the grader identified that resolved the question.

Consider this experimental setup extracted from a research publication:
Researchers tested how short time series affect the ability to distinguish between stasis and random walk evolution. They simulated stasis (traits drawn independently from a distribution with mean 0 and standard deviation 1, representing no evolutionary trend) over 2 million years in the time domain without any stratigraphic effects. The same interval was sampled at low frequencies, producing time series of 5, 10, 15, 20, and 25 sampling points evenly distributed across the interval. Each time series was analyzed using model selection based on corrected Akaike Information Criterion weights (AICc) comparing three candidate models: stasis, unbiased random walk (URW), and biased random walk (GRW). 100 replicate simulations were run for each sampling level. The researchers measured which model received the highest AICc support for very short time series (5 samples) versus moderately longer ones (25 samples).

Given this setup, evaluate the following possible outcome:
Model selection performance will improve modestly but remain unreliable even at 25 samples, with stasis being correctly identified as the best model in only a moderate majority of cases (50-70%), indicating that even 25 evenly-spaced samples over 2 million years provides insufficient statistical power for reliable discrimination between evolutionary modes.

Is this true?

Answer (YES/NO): NO